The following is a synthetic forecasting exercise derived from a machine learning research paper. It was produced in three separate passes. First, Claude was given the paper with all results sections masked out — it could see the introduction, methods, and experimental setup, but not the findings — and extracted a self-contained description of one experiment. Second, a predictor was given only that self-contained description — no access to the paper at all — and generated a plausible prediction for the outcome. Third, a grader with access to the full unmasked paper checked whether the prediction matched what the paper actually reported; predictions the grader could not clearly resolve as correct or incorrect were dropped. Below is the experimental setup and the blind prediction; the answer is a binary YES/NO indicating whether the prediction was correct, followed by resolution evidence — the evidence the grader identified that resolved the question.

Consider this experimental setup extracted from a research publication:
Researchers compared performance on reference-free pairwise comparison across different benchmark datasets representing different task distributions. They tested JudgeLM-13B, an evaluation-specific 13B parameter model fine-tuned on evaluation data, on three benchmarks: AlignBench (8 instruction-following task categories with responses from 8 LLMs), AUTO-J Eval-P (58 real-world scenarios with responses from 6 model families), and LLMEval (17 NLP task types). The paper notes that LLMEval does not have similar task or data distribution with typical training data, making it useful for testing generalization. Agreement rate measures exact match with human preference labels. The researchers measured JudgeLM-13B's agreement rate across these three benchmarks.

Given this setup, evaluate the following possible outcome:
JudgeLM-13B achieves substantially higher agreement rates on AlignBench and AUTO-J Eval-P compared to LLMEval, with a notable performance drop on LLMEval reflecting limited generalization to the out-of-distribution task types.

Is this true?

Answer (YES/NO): NO